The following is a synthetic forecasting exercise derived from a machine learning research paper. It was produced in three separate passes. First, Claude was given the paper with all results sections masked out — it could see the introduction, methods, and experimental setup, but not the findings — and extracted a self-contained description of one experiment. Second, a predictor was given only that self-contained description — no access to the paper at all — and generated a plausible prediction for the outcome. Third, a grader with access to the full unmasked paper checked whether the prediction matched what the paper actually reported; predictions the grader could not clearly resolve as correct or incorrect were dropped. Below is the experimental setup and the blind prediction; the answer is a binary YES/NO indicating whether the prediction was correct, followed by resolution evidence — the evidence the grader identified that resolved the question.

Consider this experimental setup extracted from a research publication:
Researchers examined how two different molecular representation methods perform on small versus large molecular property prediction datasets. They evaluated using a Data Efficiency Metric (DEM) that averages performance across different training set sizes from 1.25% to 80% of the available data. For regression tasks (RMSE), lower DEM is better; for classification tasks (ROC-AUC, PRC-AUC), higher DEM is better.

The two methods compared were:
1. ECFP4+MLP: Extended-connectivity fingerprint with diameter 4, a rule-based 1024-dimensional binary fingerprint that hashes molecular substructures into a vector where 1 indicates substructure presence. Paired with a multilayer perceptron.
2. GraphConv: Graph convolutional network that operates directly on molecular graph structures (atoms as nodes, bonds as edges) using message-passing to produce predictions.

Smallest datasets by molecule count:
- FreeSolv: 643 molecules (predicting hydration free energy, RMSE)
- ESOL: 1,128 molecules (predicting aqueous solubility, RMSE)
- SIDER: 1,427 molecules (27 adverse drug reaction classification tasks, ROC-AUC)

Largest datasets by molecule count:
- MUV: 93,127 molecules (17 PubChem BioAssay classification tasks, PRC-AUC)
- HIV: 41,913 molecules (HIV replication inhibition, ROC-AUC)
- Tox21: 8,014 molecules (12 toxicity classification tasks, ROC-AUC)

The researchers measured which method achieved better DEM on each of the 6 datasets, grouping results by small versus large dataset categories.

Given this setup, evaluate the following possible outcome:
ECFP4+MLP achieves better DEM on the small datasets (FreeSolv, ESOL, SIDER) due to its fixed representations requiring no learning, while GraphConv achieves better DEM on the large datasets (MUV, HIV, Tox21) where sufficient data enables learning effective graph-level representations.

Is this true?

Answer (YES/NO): NO